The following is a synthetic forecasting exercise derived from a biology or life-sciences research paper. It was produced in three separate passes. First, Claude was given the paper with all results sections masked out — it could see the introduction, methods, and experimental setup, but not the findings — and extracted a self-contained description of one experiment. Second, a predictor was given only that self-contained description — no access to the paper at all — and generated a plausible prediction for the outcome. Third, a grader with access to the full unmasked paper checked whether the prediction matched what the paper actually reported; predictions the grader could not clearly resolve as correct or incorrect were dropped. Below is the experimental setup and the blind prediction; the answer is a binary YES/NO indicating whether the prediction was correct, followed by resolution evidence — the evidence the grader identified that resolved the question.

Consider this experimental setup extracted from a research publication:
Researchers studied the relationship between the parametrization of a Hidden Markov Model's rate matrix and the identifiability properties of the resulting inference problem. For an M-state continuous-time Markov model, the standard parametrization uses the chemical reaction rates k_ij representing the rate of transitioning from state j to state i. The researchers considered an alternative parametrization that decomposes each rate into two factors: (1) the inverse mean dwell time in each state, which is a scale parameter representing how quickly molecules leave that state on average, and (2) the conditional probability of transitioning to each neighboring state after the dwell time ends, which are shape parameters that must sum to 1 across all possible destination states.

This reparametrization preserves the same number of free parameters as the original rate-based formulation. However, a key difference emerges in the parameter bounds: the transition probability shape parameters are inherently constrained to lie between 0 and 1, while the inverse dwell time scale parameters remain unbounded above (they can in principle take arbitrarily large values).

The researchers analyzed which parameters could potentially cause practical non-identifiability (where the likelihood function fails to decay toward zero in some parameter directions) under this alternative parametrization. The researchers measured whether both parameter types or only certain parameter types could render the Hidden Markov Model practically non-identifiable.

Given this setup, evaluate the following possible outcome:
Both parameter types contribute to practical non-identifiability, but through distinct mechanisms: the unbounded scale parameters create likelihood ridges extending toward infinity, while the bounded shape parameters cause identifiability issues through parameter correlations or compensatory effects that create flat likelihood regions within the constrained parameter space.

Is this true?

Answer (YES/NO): NO